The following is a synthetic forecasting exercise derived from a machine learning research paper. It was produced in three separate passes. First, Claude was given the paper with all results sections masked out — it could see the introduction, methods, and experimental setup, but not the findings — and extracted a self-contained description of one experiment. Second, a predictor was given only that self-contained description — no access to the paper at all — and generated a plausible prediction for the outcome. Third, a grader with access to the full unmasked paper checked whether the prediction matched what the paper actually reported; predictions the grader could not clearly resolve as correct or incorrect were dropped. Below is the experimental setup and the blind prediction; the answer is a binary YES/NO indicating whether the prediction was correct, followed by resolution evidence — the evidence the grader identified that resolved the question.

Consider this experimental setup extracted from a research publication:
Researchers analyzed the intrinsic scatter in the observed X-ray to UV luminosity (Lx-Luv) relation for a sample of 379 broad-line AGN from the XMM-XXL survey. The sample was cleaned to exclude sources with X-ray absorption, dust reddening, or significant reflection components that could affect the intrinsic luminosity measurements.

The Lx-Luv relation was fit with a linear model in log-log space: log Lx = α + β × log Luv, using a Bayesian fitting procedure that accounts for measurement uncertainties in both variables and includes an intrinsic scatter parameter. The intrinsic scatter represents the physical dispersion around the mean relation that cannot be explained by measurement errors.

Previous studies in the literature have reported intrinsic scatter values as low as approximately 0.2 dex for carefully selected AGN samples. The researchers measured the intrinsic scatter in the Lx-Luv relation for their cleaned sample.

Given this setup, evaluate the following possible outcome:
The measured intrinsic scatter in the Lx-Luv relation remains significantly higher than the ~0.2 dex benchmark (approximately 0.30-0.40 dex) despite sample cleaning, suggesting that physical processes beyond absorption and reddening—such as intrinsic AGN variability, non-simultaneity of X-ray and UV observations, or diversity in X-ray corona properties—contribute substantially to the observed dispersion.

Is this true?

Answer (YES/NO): NO